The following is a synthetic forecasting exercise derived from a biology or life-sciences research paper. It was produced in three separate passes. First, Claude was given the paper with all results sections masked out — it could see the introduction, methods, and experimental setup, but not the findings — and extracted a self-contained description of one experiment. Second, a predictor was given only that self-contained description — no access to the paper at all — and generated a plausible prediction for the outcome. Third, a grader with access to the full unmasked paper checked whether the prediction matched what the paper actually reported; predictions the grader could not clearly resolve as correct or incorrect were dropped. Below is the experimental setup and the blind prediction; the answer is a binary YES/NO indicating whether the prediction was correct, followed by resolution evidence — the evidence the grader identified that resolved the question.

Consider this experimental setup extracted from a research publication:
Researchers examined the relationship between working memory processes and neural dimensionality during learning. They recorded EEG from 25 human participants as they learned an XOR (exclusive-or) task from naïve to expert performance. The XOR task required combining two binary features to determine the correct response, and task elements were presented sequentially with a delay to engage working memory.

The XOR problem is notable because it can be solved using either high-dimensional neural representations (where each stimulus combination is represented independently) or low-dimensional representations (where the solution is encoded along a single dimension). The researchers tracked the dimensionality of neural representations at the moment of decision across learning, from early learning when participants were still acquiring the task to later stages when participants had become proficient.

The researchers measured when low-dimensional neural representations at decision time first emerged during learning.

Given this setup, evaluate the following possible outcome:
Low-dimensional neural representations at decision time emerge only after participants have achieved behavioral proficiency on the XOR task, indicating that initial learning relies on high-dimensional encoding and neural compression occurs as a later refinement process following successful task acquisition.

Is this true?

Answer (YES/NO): NO